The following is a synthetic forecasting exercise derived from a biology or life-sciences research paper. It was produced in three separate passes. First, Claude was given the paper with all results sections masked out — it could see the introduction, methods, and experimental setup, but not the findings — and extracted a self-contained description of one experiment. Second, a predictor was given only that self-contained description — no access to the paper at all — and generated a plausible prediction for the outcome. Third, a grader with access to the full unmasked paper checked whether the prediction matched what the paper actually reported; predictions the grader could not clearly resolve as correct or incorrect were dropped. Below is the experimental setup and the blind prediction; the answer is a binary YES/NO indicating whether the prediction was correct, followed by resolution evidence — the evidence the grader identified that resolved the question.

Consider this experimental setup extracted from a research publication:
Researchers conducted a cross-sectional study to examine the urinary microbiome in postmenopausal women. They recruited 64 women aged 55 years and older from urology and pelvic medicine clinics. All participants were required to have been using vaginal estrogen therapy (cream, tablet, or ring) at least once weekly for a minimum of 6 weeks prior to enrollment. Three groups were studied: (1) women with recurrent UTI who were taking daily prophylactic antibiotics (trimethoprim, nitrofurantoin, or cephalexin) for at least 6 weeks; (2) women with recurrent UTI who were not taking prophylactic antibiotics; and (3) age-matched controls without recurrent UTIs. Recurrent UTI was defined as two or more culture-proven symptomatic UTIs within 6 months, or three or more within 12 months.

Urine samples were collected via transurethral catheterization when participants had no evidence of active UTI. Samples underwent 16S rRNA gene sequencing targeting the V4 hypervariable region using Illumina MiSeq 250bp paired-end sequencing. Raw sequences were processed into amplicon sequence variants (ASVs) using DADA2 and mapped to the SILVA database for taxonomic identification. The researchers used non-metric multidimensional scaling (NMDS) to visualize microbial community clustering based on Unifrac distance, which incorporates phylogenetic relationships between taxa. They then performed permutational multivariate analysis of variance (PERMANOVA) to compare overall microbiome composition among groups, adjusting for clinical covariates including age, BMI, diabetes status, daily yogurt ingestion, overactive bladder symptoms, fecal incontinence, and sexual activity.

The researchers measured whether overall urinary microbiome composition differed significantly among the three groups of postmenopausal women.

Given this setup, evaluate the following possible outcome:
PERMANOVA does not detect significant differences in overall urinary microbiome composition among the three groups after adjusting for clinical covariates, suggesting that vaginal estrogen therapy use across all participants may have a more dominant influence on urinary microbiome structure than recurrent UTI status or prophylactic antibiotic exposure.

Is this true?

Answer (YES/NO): NO